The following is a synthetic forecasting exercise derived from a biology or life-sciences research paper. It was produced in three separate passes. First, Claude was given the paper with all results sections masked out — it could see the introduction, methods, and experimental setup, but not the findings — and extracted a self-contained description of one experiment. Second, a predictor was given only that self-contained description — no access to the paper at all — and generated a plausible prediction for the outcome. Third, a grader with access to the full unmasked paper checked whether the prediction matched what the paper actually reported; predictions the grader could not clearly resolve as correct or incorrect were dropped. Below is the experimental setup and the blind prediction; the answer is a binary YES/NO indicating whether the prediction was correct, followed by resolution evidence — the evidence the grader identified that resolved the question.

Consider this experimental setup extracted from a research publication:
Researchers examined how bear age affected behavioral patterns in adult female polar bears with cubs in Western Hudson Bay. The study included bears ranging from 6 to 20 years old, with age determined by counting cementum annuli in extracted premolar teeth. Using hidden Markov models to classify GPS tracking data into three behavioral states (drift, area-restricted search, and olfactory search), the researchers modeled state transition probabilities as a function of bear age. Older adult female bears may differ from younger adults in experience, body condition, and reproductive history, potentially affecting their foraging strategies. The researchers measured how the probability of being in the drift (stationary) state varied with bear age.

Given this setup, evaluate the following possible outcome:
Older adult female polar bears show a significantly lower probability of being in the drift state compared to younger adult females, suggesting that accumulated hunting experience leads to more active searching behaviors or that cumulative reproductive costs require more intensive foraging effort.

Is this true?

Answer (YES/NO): NO